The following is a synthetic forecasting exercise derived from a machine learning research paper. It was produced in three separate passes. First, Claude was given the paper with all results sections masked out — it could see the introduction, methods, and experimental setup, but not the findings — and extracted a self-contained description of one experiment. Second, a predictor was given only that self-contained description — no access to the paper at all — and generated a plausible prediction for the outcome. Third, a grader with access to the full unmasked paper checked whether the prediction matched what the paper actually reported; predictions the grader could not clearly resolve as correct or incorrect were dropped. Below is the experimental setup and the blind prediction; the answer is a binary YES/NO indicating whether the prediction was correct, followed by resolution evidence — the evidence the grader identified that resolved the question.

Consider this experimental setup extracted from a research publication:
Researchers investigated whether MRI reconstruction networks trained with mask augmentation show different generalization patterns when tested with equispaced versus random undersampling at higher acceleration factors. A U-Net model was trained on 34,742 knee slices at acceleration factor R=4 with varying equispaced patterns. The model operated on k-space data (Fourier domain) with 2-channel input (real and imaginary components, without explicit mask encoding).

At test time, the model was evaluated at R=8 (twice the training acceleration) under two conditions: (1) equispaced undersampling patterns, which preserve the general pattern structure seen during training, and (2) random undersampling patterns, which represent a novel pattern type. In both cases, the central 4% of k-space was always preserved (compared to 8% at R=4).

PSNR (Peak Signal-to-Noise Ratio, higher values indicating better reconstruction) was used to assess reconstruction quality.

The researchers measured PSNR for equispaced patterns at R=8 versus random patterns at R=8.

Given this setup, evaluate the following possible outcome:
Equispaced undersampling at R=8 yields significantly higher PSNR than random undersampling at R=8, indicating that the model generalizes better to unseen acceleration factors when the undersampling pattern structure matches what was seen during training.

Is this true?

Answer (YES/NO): NO